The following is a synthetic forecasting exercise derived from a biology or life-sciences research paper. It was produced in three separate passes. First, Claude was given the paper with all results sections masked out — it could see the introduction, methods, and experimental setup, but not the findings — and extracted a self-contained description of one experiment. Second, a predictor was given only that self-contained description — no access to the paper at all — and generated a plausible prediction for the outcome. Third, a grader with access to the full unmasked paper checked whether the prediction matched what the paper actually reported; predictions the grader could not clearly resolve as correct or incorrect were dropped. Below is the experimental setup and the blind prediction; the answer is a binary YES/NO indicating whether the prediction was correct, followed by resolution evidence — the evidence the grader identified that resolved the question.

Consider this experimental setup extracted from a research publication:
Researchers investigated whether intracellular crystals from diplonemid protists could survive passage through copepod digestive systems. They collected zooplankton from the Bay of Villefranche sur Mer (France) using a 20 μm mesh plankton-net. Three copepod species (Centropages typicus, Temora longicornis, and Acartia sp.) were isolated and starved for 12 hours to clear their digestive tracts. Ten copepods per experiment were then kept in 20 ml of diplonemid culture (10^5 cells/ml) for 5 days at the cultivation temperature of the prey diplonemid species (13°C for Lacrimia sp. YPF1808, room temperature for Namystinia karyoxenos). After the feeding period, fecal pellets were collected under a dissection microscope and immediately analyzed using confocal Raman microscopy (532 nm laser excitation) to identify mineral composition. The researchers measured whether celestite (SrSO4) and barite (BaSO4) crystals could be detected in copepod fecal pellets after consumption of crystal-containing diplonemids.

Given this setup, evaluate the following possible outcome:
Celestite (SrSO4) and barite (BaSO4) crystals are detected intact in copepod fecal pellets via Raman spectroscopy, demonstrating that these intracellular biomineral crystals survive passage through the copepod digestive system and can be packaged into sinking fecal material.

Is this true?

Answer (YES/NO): NO